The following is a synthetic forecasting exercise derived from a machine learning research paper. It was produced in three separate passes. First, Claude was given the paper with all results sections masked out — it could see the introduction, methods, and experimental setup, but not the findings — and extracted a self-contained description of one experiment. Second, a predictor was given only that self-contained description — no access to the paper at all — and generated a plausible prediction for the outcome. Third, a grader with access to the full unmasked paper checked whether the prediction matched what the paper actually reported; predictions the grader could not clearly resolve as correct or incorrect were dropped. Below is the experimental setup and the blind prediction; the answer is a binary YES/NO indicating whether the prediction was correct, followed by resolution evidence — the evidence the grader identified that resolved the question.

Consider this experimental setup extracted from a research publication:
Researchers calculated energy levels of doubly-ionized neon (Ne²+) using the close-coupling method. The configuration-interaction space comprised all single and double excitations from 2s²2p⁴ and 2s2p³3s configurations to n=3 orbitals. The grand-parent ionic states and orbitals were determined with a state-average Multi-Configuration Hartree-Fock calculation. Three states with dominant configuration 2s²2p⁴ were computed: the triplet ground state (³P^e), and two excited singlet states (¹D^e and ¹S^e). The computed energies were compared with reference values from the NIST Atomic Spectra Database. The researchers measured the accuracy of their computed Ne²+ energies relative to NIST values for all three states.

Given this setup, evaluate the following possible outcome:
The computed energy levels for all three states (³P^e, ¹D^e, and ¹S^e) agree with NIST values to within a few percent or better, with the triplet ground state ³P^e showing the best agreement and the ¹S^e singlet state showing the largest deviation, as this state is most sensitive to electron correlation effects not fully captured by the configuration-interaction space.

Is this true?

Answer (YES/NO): NO